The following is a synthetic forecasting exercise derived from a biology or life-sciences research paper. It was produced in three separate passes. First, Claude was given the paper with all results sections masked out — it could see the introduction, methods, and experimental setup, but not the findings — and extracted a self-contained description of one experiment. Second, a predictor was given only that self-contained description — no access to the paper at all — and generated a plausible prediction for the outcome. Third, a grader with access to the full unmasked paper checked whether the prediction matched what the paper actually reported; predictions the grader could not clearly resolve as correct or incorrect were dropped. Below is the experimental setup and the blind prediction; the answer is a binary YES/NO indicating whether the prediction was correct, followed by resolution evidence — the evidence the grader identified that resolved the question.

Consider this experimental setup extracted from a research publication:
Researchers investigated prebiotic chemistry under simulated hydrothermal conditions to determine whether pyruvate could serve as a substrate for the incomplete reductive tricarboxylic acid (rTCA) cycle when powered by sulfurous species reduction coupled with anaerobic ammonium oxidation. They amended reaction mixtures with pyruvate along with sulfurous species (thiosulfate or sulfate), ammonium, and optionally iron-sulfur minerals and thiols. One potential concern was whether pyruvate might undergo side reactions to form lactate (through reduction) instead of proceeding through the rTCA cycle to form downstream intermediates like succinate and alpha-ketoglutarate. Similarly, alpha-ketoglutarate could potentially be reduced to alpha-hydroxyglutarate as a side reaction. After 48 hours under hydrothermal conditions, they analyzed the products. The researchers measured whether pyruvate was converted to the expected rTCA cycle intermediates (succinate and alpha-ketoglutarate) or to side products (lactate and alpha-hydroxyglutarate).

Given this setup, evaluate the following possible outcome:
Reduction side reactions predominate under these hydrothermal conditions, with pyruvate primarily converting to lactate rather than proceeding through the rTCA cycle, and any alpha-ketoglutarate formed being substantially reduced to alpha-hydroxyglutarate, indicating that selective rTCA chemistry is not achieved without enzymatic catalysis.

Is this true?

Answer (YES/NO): NO